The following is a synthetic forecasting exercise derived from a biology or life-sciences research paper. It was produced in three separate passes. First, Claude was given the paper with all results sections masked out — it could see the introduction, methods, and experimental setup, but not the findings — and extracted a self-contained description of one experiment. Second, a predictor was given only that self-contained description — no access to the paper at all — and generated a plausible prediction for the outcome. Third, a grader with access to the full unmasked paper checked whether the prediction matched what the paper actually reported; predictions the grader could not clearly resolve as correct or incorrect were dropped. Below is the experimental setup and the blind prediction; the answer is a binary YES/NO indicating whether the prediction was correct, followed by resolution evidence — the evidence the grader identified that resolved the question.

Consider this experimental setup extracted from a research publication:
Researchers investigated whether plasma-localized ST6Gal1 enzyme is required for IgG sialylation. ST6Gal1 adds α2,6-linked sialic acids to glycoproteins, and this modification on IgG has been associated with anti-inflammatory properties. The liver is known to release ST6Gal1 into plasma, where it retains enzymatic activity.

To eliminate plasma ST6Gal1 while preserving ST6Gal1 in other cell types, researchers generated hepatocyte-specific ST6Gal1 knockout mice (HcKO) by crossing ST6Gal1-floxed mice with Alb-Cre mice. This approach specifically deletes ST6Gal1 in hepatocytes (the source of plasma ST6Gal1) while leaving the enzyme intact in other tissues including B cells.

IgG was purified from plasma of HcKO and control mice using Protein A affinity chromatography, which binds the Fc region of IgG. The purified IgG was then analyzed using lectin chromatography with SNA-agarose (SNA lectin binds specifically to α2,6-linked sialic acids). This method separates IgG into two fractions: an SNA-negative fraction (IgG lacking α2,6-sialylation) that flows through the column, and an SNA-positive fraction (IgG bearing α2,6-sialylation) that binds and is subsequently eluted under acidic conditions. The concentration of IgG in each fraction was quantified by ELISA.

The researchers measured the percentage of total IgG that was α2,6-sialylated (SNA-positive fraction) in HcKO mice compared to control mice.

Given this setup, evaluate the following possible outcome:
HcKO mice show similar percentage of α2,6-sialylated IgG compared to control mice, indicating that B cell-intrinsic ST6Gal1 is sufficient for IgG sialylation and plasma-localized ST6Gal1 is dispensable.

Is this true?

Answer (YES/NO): NO